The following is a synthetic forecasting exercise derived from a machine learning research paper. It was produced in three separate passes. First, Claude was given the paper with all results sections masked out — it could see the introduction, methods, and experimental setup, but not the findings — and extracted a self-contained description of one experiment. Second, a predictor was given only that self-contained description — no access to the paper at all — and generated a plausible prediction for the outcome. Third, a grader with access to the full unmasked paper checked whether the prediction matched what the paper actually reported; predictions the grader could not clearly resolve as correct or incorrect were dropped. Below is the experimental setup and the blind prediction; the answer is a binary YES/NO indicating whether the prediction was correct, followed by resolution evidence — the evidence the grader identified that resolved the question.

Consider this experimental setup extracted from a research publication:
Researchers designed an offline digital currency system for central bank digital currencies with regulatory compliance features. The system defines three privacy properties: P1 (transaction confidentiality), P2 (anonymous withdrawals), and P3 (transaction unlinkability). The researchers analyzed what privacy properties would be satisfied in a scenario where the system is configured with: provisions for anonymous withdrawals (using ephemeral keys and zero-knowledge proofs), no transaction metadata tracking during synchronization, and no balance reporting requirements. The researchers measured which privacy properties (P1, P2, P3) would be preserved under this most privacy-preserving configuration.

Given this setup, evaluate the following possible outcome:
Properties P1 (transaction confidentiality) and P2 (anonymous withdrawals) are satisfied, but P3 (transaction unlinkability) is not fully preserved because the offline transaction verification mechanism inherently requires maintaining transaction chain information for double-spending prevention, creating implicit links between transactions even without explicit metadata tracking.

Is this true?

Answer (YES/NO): NO